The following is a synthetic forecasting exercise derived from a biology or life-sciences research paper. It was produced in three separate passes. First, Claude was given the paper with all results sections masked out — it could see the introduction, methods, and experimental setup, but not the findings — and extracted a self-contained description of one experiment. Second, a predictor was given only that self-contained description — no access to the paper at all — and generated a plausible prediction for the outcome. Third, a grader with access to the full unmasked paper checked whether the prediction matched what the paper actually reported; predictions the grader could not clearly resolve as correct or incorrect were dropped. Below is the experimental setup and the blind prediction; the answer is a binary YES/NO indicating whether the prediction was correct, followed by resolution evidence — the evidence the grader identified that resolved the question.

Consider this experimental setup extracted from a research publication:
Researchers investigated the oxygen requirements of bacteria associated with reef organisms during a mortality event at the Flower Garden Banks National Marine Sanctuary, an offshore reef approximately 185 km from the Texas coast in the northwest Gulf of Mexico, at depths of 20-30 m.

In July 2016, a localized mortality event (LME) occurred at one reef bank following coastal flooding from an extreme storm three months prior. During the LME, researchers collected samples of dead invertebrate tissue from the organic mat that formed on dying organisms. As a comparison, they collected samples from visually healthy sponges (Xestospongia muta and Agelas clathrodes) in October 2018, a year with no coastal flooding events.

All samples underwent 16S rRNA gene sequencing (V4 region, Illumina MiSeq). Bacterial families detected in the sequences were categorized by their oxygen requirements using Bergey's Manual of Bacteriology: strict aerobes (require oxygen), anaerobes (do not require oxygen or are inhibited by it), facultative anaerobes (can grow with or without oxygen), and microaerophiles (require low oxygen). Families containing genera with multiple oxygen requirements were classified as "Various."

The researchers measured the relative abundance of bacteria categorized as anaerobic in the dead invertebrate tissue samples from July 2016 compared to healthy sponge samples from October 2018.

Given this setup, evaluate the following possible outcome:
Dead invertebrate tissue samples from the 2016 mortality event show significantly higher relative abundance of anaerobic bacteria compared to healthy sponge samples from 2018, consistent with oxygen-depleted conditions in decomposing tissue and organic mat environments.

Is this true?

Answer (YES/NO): YES